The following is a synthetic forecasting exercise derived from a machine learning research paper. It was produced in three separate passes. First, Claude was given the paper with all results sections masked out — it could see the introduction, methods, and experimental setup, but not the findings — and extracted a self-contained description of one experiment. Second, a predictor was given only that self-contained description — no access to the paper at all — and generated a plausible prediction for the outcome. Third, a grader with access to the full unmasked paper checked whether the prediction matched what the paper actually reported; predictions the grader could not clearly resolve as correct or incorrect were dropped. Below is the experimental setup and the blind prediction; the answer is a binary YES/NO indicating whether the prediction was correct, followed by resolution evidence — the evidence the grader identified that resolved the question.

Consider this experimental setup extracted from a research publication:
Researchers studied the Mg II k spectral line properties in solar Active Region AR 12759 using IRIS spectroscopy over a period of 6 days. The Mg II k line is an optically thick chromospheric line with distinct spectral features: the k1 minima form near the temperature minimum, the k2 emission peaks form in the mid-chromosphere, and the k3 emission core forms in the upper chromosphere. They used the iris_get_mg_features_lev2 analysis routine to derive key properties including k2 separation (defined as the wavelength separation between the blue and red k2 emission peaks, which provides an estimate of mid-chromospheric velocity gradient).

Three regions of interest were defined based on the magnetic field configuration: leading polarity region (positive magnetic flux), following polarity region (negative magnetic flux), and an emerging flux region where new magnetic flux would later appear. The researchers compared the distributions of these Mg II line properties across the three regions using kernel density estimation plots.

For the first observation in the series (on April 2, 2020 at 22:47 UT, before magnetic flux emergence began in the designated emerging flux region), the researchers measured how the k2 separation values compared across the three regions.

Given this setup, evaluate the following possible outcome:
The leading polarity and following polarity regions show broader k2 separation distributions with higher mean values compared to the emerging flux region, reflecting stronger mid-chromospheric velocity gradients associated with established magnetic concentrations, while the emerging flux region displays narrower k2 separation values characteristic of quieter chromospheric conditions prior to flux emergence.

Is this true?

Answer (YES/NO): NO